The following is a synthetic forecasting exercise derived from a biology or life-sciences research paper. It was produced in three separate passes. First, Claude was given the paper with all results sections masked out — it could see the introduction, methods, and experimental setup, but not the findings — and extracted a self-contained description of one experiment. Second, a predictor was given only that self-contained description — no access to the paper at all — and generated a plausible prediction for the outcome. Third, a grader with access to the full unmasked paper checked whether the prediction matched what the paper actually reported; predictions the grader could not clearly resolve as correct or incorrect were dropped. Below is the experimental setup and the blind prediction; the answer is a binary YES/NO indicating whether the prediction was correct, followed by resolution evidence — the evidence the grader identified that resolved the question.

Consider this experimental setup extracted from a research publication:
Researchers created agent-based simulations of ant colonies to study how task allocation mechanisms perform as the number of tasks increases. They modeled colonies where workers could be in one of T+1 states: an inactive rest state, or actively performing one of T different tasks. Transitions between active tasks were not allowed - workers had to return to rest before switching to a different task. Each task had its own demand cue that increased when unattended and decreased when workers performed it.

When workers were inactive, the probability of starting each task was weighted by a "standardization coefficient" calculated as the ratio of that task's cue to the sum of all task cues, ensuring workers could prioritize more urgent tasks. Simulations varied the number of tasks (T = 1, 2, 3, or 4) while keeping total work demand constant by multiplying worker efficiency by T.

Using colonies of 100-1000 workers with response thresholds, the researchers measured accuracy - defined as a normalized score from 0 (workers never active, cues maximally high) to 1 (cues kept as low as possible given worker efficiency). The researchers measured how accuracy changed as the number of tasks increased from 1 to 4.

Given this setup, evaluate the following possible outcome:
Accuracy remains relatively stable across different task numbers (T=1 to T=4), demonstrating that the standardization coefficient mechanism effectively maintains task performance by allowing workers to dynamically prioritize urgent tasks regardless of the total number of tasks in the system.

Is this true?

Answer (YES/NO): YES